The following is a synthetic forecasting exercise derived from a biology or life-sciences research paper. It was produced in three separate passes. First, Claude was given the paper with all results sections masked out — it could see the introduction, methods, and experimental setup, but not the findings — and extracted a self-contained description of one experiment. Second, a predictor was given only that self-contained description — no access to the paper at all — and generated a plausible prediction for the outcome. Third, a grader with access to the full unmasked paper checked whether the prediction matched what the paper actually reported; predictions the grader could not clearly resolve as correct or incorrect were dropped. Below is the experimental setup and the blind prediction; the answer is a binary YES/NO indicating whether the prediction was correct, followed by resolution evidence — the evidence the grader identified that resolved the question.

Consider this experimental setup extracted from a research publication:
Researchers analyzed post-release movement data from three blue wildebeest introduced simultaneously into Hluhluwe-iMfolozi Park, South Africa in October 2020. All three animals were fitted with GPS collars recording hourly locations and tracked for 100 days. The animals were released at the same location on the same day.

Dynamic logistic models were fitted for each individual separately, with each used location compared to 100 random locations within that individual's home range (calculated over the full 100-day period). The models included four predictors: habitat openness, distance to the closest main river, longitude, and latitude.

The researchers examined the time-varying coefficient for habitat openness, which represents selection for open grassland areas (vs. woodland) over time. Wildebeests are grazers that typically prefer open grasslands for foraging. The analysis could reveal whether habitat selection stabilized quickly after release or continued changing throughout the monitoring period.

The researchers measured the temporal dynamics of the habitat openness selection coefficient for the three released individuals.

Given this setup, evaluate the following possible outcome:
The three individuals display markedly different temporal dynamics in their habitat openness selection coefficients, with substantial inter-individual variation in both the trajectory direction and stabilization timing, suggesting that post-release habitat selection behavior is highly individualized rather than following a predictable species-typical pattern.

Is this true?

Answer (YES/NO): NO